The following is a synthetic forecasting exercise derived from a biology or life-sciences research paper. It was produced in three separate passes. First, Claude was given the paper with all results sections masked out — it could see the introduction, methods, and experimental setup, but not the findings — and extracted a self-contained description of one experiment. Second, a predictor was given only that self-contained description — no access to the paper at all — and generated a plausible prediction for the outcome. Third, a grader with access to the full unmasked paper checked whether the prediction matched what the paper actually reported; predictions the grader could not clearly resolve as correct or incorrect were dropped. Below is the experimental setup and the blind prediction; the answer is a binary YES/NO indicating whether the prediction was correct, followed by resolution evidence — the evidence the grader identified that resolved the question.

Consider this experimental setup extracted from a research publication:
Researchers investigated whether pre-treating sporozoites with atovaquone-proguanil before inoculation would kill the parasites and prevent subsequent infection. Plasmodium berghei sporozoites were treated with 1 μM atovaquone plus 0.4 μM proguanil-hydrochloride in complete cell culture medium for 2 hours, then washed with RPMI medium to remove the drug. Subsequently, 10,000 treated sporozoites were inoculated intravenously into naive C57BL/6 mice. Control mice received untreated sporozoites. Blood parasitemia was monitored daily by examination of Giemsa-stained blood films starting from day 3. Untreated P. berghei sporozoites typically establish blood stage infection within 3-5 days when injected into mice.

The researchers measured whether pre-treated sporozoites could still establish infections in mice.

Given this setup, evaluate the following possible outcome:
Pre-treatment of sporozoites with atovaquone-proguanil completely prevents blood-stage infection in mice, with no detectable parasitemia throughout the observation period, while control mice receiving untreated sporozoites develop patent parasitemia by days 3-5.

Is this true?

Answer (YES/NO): NO